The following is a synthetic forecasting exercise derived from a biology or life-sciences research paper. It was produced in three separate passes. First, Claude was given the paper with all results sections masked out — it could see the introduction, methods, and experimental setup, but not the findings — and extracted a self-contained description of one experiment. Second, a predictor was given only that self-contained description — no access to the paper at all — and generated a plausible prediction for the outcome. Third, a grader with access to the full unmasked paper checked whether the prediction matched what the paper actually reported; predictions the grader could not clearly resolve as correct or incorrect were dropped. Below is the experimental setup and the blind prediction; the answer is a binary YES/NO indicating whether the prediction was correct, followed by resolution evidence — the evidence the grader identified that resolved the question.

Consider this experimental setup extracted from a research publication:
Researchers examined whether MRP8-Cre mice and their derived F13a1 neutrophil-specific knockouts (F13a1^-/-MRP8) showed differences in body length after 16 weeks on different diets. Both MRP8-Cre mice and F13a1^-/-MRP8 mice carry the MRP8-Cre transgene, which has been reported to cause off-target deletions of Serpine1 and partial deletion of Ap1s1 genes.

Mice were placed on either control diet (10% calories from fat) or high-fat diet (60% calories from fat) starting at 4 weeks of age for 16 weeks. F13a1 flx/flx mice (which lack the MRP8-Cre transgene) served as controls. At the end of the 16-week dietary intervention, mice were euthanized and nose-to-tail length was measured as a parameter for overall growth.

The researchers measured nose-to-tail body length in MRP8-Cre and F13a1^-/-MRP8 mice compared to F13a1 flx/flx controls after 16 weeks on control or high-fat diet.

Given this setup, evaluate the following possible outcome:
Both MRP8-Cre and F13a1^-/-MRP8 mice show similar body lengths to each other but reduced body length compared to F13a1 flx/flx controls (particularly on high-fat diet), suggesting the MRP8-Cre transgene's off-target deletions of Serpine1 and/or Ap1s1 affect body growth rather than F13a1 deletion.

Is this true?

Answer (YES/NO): NO